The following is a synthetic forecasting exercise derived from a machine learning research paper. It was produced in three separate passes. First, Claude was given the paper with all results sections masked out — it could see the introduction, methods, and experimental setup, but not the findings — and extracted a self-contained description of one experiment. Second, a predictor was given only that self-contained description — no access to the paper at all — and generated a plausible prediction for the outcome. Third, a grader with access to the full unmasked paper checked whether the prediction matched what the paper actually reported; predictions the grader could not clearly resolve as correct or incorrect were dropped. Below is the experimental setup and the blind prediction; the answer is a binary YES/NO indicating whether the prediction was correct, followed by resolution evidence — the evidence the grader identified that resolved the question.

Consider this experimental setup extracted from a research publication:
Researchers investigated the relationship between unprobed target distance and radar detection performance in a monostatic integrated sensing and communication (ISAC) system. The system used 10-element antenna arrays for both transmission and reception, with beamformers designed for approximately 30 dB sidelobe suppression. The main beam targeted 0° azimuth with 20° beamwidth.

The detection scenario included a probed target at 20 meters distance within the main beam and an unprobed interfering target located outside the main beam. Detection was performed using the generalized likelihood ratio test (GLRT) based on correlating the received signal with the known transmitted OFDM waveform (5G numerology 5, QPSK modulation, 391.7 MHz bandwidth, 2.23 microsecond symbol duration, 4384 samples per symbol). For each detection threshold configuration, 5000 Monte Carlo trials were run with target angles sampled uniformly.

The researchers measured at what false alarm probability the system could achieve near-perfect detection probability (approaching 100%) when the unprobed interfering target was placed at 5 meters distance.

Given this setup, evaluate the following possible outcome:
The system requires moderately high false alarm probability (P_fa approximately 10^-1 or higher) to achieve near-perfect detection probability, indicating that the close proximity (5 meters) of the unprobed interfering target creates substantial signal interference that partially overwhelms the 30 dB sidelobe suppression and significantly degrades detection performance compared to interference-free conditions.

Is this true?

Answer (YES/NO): YES